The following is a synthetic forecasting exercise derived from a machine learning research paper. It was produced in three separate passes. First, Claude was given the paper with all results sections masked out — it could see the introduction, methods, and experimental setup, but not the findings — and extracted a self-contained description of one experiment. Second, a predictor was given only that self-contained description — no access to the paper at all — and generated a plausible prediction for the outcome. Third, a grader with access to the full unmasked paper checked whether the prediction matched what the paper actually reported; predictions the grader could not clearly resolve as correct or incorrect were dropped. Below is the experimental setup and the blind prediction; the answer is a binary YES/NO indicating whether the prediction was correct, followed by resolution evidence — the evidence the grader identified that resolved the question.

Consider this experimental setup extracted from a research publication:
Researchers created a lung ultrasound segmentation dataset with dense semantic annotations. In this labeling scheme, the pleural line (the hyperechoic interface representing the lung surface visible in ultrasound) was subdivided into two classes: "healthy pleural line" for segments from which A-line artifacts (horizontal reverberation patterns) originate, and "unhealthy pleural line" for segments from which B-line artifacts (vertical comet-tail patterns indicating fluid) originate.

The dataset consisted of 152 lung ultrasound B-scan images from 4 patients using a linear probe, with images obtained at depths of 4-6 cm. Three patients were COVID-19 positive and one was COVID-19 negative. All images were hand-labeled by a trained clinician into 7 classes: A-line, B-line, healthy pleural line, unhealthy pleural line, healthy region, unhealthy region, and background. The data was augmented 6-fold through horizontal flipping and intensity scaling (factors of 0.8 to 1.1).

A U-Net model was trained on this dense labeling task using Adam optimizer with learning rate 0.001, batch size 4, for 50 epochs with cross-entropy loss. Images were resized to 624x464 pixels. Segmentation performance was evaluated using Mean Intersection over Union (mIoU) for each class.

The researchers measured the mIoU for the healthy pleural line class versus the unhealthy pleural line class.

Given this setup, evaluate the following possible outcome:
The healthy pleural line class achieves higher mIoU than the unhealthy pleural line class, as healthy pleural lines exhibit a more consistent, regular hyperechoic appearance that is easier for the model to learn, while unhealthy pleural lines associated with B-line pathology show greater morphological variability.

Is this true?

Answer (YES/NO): YES